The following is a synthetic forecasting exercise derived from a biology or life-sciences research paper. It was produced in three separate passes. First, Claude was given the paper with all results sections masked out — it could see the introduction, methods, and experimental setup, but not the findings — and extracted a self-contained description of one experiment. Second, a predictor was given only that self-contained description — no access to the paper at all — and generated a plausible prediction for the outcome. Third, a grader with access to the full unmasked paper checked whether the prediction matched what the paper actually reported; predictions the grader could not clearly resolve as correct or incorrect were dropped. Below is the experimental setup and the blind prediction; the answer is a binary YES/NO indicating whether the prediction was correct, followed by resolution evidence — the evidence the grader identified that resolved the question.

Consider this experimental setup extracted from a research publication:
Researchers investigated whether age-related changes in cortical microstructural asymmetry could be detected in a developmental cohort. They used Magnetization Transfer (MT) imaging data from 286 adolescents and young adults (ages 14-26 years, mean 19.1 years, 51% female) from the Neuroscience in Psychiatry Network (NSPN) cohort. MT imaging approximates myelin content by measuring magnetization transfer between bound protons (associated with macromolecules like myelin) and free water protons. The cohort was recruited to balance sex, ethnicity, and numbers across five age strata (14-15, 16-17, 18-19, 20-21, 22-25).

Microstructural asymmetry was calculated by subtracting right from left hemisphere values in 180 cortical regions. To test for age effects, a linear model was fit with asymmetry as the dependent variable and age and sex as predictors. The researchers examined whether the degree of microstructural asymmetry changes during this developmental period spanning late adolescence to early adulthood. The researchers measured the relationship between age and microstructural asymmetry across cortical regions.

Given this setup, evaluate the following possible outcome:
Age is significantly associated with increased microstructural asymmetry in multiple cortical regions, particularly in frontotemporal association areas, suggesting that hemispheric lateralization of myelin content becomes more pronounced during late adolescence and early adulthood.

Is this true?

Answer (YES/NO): NO